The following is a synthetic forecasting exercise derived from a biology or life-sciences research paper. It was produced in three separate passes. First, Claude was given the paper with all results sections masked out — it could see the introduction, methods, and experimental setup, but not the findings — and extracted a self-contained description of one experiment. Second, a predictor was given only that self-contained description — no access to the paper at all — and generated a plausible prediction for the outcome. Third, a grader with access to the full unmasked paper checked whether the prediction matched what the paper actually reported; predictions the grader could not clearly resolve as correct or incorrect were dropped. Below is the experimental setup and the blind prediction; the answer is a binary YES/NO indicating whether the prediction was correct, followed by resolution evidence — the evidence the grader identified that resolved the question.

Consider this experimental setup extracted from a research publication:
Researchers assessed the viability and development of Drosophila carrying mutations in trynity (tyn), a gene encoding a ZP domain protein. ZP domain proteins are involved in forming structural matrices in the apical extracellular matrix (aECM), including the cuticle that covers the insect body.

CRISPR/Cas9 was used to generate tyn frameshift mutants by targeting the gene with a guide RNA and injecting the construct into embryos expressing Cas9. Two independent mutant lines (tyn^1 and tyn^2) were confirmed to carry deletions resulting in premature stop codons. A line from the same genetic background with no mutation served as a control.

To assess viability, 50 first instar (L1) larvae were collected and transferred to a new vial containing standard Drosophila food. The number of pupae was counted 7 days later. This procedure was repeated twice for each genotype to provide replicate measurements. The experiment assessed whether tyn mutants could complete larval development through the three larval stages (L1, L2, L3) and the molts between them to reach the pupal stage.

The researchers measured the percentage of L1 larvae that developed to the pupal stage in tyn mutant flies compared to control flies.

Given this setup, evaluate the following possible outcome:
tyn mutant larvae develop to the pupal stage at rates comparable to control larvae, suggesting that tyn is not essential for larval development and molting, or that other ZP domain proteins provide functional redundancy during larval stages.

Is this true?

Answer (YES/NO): NO